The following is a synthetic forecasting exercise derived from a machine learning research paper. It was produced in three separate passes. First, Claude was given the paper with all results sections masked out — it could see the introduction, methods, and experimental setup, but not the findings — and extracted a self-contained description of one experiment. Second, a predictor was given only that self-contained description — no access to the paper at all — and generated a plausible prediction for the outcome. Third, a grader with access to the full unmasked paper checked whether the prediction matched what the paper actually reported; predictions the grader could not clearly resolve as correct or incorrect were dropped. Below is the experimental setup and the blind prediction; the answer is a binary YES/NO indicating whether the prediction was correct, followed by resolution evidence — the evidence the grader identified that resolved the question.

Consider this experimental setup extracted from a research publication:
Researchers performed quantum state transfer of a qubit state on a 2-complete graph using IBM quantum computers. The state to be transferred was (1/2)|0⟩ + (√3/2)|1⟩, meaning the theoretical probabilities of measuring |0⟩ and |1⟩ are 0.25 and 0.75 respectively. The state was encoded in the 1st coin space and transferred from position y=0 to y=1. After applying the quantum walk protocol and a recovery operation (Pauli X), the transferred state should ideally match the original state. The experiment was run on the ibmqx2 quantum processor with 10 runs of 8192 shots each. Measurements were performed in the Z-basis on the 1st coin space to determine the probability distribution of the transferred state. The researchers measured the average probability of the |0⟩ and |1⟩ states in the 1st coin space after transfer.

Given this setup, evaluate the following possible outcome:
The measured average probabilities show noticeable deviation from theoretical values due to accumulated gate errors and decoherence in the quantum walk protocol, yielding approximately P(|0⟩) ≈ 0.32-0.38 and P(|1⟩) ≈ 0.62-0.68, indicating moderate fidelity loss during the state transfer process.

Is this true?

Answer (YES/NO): NO